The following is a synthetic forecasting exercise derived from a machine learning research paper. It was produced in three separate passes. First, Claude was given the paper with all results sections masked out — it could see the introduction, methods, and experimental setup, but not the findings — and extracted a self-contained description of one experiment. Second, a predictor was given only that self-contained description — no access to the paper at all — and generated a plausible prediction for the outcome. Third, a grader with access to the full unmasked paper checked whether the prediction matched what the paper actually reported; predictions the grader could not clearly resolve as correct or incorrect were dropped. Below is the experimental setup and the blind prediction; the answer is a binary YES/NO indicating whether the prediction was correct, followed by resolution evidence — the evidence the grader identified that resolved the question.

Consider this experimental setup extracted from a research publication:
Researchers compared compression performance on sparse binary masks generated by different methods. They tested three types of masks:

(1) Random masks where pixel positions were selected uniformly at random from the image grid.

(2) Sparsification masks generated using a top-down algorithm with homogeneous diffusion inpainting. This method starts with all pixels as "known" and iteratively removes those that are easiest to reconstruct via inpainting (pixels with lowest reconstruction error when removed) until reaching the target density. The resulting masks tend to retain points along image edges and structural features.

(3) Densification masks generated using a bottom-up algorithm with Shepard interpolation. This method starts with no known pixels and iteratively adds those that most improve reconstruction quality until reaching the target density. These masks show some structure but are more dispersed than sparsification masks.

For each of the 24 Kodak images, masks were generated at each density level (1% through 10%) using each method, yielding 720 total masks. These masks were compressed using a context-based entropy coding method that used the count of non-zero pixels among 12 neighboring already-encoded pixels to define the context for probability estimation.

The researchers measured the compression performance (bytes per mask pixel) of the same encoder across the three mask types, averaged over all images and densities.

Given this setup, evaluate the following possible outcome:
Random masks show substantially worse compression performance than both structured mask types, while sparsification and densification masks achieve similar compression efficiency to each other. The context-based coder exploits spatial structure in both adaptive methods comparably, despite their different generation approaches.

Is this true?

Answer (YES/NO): NO